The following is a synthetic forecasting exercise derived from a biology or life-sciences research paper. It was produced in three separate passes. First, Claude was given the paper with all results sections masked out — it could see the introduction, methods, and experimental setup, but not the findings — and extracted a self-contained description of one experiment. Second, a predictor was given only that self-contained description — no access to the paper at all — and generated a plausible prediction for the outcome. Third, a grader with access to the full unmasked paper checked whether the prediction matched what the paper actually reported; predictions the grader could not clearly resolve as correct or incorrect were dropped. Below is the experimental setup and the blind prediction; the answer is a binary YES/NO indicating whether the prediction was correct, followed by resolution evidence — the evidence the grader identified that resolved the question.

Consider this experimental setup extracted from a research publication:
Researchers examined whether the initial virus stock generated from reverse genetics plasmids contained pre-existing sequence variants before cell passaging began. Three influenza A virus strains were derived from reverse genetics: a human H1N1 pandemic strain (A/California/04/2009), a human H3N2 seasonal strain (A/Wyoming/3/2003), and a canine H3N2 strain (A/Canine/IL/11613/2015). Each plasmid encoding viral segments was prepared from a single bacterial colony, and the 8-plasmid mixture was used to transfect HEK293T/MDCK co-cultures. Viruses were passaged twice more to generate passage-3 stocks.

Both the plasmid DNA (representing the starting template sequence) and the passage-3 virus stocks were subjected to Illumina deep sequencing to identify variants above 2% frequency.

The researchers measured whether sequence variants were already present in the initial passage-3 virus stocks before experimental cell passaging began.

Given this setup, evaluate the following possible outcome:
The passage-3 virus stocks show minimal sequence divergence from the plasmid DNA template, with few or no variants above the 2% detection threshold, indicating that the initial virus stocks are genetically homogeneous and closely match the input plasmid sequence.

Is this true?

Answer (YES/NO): YES